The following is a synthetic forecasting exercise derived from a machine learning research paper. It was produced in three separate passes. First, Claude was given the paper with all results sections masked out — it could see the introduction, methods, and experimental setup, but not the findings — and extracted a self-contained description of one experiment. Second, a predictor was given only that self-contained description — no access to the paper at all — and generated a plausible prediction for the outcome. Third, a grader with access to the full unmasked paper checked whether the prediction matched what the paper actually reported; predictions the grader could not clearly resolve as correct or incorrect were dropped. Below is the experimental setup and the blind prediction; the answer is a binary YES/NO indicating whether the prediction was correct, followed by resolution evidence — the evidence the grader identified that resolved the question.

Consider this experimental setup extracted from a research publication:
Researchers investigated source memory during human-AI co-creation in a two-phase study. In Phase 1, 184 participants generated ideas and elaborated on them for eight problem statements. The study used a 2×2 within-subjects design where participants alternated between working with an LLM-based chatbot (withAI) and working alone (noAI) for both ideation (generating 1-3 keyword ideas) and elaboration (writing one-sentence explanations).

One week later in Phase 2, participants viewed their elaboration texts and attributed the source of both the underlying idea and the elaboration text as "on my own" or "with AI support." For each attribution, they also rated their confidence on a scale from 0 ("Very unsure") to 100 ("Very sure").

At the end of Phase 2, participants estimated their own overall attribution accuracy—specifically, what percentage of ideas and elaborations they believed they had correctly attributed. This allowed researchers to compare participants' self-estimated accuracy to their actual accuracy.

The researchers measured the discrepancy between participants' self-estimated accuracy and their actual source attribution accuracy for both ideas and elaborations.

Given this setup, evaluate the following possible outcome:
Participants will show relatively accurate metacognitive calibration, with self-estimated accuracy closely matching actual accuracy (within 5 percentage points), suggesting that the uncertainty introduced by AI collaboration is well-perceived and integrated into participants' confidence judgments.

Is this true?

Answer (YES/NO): NO